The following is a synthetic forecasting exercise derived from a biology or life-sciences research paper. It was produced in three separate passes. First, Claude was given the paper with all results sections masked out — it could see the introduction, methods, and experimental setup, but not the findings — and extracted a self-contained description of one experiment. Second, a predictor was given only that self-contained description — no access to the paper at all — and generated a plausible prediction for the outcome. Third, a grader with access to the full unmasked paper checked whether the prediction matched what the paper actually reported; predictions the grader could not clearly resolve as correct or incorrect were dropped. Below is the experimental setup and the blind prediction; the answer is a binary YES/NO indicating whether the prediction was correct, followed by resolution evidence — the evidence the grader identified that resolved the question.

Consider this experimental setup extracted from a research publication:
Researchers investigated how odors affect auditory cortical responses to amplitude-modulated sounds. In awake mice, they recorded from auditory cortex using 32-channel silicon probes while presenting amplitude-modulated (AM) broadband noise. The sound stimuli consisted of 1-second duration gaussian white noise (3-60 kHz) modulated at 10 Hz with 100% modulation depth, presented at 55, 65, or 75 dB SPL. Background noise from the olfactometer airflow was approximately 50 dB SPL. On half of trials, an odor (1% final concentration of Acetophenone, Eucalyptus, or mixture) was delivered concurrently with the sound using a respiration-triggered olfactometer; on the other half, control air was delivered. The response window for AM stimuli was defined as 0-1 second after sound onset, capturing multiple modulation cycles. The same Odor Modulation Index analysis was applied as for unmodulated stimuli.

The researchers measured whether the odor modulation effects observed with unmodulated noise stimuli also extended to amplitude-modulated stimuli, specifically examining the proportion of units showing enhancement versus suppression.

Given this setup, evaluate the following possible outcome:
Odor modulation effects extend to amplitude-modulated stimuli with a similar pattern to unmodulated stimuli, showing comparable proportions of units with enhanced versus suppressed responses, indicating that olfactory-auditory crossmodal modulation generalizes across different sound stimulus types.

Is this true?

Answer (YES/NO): NO